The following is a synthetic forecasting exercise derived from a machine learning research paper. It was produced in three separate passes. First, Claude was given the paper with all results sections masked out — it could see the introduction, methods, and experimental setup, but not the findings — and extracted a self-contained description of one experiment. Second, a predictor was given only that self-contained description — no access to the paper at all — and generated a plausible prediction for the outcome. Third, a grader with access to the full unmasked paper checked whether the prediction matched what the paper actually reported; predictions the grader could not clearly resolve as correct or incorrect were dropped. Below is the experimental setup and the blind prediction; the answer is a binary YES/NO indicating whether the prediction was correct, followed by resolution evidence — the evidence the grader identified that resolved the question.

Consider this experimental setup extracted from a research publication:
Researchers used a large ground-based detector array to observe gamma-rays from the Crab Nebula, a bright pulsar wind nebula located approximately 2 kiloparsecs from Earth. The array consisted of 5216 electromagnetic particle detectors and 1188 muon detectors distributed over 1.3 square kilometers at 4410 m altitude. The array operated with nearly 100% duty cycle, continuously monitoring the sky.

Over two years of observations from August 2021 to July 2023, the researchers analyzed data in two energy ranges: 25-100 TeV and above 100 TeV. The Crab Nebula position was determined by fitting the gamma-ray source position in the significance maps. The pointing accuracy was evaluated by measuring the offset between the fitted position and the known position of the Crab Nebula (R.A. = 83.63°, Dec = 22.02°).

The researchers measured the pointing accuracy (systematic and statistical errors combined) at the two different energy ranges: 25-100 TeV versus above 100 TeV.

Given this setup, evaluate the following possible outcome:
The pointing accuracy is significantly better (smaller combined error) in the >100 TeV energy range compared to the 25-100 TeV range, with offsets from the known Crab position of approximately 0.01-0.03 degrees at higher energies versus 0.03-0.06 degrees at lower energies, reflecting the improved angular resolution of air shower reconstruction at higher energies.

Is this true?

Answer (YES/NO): NO